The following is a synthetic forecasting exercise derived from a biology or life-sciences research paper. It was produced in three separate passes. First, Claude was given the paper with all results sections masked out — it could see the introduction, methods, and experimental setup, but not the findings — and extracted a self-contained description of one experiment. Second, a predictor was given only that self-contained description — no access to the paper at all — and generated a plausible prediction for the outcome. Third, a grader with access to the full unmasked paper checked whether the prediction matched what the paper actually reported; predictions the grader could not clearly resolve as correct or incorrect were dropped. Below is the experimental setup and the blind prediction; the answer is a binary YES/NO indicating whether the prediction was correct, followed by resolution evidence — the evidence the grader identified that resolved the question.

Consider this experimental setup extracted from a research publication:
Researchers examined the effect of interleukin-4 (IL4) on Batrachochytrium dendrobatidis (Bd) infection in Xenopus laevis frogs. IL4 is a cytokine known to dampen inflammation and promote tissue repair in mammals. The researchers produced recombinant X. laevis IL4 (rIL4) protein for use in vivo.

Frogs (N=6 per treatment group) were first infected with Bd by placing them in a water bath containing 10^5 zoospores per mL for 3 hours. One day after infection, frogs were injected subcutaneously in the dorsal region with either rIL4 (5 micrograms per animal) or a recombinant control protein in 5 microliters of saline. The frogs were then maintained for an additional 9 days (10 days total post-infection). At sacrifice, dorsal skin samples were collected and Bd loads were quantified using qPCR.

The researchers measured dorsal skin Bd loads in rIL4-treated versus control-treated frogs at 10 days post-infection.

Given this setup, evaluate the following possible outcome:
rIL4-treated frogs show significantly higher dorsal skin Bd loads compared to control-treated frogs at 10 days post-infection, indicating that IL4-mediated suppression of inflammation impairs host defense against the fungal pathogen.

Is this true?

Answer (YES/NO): NO